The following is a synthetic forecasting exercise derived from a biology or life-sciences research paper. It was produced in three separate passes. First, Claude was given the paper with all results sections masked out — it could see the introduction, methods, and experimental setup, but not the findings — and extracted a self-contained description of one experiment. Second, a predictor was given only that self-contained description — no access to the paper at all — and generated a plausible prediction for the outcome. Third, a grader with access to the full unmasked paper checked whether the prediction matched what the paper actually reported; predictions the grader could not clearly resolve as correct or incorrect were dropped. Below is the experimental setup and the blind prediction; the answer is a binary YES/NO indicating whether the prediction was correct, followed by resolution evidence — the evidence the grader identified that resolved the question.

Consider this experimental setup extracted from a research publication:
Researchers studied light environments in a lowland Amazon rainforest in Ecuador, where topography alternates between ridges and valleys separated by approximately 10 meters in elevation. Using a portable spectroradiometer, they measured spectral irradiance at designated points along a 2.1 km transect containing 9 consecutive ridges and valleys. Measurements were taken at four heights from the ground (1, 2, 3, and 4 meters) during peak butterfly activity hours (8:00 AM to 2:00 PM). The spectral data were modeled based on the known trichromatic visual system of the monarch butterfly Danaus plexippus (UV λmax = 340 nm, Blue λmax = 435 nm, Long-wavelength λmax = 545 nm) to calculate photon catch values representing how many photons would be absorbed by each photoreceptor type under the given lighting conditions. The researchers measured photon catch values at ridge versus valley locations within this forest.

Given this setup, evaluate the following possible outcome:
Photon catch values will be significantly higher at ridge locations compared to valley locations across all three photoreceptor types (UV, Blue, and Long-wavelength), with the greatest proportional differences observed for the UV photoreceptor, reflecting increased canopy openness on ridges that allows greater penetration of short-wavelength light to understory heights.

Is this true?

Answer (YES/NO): NO